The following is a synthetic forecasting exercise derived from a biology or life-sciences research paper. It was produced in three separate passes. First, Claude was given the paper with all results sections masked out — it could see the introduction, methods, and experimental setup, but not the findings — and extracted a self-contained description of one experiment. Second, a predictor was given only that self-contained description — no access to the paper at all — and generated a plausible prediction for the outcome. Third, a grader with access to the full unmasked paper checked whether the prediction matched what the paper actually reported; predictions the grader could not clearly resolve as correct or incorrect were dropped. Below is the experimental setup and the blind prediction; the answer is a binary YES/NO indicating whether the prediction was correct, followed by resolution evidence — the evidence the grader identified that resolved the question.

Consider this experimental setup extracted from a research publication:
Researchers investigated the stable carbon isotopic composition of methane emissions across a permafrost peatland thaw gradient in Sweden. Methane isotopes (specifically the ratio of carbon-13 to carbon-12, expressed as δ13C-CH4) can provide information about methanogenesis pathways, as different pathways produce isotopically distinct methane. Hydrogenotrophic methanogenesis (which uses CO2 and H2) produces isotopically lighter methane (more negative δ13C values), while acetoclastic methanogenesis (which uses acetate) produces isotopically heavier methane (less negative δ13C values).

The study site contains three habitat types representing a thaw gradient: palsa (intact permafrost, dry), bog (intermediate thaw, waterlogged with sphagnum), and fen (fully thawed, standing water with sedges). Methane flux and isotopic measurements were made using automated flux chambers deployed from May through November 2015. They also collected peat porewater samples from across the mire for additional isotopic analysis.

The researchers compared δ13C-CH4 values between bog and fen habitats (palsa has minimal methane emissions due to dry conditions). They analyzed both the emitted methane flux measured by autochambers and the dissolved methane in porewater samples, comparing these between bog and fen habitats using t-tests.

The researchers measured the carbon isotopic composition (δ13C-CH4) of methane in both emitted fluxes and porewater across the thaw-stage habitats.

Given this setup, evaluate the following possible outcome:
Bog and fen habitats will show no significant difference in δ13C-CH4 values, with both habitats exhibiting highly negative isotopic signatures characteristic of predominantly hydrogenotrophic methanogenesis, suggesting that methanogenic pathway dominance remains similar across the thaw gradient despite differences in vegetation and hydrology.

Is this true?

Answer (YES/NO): NO